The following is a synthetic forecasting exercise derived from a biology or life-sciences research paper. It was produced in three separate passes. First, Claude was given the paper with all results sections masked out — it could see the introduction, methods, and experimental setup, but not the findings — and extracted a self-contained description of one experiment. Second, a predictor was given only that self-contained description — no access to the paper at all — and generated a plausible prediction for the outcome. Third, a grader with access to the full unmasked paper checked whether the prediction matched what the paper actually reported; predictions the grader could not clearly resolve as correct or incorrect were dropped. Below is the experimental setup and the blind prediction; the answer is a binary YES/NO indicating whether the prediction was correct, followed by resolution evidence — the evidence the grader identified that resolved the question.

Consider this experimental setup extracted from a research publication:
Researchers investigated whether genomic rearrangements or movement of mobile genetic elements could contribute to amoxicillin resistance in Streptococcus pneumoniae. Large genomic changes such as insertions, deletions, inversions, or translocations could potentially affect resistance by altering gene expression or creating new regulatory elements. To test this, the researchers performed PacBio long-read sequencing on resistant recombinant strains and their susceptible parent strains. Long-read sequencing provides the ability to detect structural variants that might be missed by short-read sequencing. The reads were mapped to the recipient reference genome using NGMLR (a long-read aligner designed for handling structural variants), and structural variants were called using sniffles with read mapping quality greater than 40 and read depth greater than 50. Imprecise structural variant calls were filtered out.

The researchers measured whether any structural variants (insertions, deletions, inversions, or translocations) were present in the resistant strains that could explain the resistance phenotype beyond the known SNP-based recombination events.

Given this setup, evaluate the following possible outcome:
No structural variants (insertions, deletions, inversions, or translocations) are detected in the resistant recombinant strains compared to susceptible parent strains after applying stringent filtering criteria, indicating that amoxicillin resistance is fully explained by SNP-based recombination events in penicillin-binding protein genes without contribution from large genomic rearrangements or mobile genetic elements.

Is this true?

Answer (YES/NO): NO